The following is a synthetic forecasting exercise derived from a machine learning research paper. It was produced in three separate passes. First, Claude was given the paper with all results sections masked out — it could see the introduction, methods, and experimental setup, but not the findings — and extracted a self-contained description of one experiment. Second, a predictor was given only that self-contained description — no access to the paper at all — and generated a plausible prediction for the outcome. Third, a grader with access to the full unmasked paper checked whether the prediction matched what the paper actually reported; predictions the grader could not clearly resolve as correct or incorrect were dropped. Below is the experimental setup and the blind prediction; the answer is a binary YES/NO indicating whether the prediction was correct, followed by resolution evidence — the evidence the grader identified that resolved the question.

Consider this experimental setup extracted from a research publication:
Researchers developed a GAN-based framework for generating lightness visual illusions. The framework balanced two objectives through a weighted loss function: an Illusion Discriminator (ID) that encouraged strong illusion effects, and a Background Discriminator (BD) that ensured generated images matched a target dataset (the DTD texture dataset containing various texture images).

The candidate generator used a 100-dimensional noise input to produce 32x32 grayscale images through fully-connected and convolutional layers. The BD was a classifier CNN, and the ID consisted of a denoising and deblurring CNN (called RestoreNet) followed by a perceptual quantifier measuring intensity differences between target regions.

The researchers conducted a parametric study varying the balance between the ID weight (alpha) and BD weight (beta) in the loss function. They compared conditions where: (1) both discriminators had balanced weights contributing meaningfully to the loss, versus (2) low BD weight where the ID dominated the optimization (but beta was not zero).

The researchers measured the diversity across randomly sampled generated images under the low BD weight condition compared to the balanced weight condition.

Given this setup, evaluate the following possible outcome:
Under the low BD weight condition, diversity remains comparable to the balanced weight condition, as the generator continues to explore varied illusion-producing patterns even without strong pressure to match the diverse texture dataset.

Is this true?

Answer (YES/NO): NO